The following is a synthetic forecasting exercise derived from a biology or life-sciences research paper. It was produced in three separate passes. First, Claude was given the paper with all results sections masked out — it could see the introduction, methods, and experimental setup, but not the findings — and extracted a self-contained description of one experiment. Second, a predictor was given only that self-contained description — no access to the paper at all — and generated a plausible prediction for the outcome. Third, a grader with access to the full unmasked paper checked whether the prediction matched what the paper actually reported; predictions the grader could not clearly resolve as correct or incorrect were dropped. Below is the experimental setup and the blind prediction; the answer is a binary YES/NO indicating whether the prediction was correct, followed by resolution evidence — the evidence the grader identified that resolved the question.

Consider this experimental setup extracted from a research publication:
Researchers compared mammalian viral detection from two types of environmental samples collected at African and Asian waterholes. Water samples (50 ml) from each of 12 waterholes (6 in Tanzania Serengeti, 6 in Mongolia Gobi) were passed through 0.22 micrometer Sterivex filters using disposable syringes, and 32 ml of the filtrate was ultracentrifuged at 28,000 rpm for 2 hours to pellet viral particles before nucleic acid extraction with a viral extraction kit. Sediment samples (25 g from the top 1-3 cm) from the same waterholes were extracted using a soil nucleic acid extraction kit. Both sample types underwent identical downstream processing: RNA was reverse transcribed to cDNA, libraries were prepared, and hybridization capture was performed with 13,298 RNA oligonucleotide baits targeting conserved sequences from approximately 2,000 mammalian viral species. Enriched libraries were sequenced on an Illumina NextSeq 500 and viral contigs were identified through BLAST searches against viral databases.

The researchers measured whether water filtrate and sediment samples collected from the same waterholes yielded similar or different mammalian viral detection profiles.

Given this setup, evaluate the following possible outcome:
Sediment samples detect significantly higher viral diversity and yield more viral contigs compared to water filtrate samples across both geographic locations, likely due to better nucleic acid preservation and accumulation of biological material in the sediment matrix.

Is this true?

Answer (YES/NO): NO